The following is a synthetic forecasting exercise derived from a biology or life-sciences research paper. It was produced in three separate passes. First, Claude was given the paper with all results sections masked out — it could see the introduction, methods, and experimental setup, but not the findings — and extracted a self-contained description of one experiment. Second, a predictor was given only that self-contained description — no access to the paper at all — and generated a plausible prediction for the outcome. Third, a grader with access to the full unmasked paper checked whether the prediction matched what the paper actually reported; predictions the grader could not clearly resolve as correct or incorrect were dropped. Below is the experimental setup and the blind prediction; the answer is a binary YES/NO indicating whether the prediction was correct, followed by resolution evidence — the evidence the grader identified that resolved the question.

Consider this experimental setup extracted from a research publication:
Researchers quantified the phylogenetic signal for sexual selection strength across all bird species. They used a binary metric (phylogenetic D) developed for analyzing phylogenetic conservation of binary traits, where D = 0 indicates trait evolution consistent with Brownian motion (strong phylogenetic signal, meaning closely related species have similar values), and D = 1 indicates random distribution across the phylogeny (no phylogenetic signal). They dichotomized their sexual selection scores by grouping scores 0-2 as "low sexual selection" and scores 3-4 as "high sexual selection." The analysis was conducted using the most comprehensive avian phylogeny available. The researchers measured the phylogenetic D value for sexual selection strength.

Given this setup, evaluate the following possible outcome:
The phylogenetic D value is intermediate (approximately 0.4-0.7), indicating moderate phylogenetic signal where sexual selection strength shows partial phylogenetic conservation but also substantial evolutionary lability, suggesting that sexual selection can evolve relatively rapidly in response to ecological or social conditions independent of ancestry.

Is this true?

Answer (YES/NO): NO